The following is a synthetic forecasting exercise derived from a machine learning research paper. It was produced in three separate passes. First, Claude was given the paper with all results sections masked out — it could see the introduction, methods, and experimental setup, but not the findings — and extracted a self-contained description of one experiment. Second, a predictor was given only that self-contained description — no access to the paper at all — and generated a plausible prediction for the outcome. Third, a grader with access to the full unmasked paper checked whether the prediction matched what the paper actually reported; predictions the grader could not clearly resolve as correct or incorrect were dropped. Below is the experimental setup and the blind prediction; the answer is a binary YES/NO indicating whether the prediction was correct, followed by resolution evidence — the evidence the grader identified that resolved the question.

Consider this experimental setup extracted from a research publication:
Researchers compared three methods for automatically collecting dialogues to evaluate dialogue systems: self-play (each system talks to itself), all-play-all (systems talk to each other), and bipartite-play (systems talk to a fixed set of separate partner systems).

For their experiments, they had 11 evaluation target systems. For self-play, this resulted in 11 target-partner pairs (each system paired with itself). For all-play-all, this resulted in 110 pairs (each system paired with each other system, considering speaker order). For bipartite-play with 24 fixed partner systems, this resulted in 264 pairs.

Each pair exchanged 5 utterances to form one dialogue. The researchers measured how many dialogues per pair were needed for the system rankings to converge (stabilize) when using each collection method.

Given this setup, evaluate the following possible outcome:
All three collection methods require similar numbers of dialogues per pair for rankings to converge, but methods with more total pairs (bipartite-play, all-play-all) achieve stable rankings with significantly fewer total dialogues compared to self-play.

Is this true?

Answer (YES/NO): NO